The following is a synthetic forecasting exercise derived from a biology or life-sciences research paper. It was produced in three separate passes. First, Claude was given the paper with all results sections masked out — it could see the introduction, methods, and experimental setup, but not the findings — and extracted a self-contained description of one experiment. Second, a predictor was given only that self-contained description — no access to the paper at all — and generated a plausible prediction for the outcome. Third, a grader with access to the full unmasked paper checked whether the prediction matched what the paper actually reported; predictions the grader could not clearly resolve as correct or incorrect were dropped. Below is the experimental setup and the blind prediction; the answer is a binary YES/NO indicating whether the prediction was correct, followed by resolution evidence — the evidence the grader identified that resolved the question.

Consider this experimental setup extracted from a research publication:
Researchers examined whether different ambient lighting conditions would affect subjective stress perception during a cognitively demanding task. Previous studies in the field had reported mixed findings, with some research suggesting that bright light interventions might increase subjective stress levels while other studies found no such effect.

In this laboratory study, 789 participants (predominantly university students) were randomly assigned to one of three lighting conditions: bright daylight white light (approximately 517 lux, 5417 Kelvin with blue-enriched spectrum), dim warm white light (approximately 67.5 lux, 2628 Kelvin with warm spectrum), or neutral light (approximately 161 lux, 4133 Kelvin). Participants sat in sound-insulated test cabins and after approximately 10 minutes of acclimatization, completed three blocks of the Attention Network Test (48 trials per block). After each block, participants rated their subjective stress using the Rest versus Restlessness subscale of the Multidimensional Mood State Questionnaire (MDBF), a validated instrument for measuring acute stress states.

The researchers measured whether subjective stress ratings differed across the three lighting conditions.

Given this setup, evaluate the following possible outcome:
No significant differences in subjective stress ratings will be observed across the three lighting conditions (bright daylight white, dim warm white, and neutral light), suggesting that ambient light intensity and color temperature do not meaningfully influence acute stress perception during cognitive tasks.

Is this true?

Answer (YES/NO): YES